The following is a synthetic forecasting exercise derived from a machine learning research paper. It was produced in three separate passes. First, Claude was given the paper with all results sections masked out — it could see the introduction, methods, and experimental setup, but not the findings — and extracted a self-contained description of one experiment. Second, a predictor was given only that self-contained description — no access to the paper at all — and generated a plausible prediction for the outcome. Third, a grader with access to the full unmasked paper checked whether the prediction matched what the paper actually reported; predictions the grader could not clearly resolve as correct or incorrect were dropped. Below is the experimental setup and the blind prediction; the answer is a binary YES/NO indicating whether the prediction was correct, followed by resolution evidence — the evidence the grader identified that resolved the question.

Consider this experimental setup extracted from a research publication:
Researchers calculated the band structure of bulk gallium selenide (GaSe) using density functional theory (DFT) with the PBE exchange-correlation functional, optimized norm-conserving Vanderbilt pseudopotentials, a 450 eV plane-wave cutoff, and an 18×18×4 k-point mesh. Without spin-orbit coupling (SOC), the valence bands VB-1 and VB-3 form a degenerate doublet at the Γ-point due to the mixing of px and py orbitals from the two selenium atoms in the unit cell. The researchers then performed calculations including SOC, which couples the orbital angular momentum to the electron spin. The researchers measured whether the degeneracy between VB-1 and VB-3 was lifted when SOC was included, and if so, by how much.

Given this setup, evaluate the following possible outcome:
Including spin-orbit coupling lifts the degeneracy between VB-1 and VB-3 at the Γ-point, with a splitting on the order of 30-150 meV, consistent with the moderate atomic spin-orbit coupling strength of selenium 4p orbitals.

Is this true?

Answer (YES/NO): NO